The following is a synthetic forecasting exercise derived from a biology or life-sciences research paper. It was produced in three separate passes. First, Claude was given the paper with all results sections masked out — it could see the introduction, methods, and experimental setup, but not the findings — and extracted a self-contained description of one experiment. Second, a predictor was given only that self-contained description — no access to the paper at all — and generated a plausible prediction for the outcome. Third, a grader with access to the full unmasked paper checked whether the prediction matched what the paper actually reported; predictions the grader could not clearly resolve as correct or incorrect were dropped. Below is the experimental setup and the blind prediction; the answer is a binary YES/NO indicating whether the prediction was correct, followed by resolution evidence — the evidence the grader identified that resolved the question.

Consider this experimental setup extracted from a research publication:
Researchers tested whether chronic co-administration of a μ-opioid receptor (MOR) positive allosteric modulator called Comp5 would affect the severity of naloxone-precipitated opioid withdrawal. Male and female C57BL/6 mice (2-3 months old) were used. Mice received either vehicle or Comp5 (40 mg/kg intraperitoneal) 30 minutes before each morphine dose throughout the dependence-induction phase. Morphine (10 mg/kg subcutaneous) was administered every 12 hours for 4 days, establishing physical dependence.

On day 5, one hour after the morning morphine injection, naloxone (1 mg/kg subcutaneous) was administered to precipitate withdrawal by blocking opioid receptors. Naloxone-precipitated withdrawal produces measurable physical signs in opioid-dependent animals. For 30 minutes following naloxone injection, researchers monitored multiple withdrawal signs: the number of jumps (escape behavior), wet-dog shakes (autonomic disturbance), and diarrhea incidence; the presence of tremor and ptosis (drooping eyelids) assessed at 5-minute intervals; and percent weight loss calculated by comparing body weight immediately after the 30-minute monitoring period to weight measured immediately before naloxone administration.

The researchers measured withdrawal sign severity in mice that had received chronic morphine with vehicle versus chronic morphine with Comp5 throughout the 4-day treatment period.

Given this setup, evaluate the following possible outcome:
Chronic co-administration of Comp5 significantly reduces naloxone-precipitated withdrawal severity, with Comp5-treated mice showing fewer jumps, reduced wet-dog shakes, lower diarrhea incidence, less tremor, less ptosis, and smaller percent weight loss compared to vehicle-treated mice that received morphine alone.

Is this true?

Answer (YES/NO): NO